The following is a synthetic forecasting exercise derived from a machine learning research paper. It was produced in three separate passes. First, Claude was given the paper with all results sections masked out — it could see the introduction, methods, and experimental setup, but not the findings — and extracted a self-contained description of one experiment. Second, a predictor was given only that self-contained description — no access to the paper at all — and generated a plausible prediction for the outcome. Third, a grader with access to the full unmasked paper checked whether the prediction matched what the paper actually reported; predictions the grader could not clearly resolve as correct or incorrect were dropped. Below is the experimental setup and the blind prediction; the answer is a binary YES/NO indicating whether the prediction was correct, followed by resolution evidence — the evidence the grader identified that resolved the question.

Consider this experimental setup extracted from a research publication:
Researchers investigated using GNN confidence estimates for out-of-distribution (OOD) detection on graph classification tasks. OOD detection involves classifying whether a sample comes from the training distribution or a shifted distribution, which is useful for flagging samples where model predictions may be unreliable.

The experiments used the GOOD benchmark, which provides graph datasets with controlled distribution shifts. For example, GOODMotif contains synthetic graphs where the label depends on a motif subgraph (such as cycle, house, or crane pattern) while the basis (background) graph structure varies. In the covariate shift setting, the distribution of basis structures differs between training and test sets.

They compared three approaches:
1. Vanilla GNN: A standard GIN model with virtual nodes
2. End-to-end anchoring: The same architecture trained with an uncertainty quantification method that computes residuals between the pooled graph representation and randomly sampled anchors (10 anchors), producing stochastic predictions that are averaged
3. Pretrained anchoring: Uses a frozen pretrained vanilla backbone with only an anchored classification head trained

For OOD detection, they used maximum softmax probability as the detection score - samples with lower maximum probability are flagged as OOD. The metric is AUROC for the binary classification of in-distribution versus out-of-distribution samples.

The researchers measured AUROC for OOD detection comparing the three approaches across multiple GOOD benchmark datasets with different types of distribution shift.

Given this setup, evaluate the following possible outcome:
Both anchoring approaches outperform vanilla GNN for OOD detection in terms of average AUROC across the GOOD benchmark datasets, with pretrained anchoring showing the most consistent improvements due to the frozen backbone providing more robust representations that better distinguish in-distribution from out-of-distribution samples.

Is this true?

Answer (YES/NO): YES